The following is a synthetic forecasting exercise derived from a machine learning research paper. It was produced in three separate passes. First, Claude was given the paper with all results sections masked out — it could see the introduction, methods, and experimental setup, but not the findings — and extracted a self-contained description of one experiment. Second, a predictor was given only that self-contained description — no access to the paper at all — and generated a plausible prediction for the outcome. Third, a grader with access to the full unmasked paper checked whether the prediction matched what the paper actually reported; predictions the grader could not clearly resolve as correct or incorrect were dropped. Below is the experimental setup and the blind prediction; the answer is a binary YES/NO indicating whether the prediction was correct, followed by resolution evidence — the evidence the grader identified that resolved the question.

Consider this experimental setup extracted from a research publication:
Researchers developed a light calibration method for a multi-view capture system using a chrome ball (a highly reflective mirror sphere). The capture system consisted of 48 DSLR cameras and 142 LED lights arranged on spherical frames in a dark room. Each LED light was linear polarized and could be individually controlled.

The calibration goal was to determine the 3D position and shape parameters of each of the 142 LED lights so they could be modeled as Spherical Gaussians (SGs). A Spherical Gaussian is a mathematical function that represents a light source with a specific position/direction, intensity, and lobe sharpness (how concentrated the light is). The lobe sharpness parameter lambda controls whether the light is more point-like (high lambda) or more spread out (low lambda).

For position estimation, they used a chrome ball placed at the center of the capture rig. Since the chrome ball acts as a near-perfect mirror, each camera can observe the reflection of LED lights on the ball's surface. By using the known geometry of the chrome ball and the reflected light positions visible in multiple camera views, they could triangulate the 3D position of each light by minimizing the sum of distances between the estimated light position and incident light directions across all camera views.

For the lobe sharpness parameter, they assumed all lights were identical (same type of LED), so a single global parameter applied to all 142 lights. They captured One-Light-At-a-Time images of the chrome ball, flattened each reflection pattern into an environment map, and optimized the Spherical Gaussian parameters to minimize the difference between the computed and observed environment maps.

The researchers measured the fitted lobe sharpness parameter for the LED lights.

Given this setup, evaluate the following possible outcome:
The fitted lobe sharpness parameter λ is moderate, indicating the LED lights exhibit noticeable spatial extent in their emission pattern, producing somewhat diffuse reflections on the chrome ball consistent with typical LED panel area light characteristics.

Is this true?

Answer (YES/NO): NO